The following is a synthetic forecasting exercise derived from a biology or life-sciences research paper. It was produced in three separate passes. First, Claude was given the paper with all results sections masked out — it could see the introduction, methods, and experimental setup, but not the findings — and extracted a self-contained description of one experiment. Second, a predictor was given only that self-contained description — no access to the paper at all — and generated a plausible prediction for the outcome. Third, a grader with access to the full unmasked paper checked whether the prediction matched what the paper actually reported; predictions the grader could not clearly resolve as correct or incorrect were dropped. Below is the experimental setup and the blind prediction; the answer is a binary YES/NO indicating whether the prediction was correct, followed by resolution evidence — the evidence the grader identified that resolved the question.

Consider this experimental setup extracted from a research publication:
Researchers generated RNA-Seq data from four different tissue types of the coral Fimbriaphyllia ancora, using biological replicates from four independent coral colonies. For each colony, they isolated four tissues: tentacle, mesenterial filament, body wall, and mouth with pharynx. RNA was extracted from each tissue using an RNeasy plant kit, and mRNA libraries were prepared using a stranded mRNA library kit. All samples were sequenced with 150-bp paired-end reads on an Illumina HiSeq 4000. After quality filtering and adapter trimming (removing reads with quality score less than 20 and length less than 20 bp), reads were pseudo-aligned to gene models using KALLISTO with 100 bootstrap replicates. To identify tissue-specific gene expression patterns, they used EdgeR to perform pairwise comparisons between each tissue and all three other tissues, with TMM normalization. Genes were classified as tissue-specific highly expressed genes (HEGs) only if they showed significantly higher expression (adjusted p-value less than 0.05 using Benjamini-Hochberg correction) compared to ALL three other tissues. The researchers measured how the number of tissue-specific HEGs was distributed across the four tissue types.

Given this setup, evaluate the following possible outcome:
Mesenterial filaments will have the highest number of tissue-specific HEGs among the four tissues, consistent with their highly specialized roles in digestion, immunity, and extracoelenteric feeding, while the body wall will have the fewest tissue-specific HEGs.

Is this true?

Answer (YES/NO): NO